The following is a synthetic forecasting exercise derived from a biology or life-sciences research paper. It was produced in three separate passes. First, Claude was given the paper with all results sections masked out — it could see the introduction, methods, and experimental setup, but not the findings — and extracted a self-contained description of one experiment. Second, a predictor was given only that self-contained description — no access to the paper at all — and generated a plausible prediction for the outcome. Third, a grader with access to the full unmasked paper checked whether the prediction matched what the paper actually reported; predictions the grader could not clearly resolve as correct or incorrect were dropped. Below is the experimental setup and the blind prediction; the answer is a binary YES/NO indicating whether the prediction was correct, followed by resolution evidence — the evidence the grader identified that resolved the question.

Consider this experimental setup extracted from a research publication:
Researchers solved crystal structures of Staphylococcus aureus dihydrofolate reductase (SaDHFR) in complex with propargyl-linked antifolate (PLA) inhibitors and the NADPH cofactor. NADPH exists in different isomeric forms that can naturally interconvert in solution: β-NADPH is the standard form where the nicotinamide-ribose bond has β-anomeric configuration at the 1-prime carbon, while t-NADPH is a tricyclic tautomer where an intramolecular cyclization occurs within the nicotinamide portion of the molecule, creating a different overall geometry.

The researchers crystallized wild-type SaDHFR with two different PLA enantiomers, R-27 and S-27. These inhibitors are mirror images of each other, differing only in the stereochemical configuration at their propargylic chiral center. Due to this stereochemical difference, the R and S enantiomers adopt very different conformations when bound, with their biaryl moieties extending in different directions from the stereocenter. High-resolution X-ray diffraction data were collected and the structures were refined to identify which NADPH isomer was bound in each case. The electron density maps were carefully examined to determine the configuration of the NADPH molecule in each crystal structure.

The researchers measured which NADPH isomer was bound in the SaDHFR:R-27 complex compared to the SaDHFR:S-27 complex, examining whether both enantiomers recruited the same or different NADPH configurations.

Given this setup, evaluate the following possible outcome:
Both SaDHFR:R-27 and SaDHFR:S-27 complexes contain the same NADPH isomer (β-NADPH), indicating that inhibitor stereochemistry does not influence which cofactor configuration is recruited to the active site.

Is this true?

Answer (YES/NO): NO